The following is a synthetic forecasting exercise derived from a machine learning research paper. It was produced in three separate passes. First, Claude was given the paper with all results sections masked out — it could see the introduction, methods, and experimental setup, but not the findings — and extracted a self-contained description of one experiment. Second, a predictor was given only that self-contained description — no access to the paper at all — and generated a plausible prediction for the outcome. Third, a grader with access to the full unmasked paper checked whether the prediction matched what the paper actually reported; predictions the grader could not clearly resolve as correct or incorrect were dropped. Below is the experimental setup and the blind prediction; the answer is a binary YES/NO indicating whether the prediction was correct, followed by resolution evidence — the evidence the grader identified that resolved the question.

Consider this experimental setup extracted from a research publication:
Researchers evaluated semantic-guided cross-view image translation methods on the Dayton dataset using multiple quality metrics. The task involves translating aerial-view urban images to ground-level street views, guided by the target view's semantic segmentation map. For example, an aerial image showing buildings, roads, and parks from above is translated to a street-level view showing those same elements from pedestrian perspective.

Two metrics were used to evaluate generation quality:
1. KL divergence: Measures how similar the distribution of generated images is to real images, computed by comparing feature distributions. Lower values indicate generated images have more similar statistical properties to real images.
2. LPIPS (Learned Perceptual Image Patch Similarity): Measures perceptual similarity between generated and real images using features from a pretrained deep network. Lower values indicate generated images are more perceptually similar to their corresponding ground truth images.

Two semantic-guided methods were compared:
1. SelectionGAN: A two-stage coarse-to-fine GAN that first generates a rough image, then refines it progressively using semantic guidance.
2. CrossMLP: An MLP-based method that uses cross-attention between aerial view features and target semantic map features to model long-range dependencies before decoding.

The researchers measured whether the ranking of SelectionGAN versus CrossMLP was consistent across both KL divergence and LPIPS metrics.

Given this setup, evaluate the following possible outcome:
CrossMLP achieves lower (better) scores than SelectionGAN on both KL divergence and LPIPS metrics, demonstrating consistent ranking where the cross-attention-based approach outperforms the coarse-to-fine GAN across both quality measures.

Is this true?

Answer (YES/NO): YES